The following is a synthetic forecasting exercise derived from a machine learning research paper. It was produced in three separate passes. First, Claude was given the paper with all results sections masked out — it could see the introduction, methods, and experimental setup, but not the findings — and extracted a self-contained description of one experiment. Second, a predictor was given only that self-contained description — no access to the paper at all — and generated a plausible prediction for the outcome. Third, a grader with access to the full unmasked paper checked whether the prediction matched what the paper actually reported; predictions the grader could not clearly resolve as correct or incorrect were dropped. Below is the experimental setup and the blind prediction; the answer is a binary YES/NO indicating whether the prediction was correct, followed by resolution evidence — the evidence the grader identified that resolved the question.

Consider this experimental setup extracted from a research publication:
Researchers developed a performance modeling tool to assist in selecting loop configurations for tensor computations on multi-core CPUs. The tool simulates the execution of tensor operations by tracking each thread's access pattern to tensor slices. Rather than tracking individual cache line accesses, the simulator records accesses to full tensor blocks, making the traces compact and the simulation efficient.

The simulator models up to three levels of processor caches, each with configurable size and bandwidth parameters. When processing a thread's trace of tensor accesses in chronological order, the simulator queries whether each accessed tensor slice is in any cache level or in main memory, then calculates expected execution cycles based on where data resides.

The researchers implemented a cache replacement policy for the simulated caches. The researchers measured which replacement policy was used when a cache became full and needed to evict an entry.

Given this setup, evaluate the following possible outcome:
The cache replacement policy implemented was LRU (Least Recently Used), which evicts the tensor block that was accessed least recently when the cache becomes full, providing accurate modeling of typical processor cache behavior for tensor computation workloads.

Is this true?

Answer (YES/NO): YES